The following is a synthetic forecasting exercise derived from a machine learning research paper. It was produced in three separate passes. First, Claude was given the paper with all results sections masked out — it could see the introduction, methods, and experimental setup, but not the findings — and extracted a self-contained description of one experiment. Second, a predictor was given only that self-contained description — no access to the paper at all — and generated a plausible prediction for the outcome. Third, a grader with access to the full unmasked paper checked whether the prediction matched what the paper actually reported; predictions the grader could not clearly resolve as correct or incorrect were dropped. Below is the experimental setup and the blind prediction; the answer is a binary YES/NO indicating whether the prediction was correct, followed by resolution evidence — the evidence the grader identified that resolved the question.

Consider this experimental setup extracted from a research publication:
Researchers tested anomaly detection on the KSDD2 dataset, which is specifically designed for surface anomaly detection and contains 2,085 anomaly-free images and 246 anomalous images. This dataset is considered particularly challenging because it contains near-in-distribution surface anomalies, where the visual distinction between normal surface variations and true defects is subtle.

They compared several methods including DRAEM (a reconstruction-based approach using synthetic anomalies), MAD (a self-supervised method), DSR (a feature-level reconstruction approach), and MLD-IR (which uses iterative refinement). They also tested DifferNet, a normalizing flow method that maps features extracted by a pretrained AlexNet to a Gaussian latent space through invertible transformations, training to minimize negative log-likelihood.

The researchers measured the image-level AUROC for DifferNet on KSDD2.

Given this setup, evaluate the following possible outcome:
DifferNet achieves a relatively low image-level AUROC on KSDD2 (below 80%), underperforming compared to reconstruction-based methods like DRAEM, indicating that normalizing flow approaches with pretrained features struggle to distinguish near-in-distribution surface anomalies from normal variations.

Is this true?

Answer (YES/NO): NO